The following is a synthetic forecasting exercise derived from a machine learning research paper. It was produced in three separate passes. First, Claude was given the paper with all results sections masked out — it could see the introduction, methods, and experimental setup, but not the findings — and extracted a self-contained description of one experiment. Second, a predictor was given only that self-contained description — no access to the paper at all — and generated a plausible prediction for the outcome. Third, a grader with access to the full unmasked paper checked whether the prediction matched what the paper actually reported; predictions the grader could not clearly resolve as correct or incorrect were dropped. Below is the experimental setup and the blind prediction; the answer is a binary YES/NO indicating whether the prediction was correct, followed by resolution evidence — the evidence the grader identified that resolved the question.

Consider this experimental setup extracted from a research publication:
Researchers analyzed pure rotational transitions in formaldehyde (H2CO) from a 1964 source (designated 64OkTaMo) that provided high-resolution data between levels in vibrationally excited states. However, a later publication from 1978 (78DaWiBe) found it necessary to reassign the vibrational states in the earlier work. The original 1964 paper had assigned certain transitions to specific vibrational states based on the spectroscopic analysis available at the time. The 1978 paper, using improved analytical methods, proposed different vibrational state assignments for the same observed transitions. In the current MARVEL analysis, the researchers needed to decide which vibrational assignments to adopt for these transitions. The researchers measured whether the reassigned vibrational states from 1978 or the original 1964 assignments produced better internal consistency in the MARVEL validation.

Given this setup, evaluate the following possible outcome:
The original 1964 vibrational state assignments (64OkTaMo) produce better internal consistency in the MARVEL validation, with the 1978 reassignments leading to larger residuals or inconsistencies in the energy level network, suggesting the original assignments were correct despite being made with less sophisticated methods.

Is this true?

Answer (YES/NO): NO